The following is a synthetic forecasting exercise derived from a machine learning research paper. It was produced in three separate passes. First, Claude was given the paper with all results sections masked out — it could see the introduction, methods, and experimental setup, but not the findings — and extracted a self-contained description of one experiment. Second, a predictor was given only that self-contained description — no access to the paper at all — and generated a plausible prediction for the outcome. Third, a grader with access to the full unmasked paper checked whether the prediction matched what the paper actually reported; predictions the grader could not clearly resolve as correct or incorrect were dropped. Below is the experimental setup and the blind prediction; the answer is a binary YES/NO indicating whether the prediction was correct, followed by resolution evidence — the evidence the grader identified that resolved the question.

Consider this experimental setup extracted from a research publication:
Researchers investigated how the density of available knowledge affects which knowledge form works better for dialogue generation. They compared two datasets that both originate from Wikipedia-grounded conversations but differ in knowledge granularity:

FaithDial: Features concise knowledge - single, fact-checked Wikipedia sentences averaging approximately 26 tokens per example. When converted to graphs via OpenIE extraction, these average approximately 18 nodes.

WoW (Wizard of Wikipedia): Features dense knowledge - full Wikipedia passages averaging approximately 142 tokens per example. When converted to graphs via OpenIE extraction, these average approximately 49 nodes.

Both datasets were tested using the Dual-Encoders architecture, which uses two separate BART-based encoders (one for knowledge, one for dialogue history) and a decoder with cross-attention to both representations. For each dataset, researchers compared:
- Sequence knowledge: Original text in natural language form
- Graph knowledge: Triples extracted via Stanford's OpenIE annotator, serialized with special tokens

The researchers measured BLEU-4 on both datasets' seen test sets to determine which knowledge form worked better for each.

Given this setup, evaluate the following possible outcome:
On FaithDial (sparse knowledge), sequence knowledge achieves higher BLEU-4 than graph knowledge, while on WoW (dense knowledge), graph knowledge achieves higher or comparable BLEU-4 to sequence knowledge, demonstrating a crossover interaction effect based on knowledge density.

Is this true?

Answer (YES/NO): YES